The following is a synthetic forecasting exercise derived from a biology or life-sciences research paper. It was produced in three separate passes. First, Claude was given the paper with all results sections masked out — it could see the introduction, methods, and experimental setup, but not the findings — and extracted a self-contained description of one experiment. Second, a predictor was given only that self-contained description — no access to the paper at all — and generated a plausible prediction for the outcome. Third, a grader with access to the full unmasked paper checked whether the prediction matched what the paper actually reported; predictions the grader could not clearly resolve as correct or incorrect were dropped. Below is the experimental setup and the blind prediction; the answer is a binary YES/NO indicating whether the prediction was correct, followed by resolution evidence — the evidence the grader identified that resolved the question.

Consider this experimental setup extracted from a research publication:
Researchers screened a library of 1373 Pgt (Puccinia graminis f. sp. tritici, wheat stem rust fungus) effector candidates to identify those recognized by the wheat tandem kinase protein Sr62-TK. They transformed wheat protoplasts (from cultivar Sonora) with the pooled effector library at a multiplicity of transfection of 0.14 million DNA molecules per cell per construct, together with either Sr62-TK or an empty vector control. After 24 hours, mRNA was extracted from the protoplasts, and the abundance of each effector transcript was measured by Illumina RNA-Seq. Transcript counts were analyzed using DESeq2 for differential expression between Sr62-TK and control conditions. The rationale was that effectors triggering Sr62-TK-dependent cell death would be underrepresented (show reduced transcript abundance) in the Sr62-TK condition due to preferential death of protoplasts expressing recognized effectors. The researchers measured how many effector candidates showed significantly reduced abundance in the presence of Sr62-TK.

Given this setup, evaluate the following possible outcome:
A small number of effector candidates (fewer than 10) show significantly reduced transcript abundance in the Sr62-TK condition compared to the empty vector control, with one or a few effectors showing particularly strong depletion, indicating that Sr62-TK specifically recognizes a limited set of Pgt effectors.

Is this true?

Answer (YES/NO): YES